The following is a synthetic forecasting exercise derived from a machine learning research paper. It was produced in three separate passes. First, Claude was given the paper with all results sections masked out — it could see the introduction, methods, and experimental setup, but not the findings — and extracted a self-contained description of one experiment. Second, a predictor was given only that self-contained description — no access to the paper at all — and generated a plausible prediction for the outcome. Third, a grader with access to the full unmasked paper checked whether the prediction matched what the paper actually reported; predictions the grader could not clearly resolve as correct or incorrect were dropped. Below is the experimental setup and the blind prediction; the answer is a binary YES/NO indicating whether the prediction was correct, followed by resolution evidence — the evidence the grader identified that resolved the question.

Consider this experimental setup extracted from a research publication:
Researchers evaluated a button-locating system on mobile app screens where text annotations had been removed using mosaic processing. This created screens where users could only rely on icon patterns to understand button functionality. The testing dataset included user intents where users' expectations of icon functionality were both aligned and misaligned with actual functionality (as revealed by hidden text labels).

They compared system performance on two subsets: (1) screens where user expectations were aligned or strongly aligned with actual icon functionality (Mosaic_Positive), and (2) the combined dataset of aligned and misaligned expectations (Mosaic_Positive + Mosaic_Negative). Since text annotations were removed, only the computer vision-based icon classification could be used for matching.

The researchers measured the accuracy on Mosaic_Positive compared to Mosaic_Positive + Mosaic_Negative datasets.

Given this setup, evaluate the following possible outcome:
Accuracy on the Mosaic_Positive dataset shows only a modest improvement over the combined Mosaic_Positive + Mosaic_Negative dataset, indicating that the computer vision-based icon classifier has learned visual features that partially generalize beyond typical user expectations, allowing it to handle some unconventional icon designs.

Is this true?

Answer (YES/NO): YES